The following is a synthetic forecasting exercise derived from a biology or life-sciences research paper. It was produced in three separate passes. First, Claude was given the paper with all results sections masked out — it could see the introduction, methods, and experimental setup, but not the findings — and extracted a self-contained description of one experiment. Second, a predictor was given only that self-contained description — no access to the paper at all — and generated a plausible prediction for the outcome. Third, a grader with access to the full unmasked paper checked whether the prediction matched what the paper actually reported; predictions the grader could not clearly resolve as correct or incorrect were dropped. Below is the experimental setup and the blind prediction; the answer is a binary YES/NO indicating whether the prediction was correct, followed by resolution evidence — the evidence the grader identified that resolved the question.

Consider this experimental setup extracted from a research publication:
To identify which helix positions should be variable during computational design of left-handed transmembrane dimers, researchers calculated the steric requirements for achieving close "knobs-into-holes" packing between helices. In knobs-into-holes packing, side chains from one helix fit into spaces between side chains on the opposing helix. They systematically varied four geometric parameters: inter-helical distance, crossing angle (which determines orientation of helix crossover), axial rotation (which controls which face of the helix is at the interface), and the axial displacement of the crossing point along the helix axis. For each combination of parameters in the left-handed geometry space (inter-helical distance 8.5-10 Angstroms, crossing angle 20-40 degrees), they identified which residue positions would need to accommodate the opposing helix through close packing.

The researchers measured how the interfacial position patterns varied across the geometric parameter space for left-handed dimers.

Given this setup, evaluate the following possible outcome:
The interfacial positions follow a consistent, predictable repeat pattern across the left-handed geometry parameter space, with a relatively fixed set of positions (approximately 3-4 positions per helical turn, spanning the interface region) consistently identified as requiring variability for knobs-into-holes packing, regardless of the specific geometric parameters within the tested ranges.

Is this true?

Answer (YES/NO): NO